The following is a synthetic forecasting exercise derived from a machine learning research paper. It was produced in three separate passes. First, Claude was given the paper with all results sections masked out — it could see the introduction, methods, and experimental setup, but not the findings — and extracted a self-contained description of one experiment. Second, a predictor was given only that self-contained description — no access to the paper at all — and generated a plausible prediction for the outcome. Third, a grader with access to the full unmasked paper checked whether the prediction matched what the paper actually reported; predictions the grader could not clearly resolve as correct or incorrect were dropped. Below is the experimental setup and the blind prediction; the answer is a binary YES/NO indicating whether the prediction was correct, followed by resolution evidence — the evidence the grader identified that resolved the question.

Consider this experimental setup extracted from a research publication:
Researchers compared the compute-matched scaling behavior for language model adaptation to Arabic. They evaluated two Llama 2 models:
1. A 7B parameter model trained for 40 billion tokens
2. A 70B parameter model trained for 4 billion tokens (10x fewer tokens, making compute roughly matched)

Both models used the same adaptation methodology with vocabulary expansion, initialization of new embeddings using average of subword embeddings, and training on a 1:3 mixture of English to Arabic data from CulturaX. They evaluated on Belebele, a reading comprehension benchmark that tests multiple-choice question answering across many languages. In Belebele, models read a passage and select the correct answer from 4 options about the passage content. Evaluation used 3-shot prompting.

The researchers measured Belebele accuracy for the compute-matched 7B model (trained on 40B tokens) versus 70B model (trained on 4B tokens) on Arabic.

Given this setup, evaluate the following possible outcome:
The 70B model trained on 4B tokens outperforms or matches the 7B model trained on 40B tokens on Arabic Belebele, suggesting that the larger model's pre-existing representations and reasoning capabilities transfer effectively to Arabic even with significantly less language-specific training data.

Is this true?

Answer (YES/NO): YES